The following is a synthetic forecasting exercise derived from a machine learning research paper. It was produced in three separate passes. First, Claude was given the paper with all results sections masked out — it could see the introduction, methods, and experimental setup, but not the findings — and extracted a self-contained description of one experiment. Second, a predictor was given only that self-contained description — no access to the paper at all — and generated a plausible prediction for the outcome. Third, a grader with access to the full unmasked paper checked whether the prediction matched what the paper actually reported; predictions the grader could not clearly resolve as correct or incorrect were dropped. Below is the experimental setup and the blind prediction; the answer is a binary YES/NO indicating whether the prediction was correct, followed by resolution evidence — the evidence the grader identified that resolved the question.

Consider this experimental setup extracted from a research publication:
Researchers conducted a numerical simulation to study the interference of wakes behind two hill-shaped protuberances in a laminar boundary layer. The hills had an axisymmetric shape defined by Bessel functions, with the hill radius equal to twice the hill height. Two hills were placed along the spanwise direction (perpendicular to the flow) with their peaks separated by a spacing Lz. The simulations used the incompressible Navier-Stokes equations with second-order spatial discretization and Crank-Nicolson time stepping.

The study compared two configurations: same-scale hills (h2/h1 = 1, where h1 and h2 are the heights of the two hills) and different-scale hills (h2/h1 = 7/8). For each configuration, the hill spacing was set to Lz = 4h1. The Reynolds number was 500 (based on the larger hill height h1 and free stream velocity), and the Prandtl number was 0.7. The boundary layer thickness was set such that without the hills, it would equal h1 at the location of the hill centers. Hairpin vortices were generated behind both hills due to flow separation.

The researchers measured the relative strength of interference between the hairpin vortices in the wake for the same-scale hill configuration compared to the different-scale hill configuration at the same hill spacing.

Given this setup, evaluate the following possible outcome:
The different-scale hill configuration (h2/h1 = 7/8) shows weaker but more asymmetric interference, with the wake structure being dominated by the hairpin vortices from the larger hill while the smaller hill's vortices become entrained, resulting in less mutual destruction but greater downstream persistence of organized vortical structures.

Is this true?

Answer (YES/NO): NO